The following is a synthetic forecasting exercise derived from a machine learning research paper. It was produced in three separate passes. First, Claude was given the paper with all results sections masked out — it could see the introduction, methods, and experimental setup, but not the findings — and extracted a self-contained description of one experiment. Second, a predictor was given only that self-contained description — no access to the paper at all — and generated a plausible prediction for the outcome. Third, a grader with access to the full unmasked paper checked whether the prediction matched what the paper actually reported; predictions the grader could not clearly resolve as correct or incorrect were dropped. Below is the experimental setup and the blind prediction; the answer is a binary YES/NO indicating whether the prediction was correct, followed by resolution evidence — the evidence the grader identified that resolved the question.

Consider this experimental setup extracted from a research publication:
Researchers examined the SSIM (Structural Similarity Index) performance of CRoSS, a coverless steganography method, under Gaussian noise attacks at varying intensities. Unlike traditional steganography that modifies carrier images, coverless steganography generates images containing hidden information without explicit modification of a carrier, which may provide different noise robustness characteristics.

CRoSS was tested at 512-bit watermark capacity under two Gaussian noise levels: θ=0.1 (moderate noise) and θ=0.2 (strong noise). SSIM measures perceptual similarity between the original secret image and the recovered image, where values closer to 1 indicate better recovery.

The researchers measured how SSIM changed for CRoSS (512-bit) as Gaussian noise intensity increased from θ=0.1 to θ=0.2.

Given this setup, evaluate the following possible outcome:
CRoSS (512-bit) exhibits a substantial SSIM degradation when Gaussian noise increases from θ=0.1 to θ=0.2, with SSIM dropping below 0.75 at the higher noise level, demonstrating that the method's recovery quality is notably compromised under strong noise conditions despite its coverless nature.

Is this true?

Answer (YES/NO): NO